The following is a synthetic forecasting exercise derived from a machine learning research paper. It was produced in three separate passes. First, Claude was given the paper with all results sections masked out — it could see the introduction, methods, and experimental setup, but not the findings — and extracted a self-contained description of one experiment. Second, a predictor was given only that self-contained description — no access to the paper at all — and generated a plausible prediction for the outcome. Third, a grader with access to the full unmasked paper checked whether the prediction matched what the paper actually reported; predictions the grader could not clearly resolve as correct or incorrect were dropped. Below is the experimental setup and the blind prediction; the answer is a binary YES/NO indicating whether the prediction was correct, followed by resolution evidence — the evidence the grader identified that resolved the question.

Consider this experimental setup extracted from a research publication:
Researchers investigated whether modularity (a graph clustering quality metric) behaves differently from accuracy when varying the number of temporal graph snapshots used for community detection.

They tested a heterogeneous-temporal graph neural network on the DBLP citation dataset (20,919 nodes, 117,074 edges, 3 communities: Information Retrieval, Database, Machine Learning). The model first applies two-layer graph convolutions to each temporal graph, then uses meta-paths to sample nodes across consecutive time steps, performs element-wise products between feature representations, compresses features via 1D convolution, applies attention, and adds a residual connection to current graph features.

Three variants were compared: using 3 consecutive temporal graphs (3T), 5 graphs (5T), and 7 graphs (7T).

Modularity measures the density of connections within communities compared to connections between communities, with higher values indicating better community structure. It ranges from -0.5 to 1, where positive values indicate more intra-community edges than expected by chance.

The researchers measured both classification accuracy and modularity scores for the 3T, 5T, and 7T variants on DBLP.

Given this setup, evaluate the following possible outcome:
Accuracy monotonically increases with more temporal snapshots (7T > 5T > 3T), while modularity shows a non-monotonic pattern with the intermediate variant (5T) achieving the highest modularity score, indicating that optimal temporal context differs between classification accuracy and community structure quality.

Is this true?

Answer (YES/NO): NO